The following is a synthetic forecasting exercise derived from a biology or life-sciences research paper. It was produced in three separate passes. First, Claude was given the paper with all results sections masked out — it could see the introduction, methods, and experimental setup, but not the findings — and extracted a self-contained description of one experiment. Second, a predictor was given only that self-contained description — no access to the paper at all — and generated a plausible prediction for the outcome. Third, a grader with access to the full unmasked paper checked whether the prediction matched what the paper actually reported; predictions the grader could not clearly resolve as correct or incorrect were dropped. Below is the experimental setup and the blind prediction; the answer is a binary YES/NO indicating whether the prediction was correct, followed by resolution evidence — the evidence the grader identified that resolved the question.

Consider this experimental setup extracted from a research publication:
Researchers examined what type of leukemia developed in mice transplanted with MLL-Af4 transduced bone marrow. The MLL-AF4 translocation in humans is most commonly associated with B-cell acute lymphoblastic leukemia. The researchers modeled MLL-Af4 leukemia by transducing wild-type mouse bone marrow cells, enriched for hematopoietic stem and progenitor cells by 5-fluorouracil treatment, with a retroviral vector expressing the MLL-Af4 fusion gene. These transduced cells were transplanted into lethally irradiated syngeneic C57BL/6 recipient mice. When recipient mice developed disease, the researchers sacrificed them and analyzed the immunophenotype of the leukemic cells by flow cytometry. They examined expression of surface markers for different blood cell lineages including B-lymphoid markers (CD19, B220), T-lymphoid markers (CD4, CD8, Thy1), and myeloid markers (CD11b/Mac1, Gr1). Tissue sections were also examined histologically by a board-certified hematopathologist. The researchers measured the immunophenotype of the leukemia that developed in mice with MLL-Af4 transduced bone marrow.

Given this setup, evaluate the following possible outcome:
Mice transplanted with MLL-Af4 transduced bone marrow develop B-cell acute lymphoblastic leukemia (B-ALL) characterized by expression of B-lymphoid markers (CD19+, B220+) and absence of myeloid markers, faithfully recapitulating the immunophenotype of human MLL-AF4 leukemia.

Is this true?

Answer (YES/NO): NO